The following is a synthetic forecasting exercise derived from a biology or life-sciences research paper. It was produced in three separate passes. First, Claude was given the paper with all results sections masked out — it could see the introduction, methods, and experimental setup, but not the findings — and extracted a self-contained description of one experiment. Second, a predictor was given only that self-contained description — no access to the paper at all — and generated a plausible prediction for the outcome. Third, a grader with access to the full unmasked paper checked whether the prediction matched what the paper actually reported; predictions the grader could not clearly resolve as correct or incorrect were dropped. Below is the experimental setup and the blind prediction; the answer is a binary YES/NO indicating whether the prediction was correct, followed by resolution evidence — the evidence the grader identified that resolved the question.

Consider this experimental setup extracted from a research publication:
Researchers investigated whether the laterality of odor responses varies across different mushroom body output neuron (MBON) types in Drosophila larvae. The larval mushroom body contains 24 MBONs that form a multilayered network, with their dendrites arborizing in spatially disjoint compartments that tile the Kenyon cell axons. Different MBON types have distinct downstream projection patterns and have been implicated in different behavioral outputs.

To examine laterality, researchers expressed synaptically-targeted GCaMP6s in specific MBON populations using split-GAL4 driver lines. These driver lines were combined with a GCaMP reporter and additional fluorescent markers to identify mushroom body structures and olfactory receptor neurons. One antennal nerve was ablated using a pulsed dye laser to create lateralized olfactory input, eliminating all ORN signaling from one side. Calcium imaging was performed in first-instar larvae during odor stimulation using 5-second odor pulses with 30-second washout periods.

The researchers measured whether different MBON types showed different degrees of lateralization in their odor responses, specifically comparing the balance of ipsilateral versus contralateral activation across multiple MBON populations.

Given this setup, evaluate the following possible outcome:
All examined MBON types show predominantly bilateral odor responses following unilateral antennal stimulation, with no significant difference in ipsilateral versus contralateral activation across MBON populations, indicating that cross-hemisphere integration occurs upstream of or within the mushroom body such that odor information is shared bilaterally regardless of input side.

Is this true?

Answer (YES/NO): NO